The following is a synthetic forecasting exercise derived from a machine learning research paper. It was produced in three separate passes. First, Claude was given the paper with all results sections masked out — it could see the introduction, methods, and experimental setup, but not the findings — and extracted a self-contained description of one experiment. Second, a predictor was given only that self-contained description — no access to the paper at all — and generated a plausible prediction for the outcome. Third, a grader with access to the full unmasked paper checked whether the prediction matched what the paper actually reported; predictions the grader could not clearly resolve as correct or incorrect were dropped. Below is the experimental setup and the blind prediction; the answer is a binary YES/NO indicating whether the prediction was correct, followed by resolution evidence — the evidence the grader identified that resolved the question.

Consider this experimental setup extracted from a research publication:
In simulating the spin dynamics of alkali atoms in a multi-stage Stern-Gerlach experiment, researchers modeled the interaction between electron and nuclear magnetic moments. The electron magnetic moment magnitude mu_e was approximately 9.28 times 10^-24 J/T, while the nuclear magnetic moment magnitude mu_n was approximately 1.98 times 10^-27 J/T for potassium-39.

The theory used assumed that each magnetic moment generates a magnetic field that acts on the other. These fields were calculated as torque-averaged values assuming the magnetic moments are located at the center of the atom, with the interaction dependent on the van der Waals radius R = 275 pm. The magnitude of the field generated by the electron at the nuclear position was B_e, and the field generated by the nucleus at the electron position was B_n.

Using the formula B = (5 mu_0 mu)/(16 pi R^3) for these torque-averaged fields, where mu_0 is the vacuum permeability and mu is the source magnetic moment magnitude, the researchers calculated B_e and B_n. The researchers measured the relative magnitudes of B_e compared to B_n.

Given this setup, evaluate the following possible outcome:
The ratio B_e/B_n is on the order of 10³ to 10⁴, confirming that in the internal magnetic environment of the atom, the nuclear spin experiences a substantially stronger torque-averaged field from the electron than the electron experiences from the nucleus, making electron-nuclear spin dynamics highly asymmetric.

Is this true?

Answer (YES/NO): YES